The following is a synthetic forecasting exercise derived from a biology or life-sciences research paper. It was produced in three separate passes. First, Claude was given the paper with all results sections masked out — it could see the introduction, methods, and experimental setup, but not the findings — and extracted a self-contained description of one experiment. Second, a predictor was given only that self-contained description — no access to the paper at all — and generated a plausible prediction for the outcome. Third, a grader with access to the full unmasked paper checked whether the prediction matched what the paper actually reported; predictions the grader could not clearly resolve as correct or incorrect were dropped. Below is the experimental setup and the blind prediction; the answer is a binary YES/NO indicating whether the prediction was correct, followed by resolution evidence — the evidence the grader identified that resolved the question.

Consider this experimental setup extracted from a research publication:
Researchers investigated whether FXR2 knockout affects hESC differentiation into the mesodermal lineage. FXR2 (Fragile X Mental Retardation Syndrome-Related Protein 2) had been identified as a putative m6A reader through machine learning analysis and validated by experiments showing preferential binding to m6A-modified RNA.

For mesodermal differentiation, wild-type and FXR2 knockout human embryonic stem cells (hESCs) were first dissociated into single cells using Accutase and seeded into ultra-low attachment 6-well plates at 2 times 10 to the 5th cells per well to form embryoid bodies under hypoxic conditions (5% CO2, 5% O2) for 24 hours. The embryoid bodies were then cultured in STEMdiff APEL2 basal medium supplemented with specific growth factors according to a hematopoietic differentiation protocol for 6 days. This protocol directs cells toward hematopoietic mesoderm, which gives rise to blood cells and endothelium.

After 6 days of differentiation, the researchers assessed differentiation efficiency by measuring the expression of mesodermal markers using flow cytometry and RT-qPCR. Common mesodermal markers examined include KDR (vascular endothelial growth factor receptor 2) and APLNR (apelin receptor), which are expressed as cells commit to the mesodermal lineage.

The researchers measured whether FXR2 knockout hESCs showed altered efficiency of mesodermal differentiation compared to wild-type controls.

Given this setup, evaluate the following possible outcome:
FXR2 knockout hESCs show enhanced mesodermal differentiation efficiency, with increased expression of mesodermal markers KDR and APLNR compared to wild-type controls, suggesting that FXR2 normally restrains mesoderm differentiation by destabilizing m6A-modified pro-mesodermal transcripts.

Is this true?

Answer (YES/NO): NO